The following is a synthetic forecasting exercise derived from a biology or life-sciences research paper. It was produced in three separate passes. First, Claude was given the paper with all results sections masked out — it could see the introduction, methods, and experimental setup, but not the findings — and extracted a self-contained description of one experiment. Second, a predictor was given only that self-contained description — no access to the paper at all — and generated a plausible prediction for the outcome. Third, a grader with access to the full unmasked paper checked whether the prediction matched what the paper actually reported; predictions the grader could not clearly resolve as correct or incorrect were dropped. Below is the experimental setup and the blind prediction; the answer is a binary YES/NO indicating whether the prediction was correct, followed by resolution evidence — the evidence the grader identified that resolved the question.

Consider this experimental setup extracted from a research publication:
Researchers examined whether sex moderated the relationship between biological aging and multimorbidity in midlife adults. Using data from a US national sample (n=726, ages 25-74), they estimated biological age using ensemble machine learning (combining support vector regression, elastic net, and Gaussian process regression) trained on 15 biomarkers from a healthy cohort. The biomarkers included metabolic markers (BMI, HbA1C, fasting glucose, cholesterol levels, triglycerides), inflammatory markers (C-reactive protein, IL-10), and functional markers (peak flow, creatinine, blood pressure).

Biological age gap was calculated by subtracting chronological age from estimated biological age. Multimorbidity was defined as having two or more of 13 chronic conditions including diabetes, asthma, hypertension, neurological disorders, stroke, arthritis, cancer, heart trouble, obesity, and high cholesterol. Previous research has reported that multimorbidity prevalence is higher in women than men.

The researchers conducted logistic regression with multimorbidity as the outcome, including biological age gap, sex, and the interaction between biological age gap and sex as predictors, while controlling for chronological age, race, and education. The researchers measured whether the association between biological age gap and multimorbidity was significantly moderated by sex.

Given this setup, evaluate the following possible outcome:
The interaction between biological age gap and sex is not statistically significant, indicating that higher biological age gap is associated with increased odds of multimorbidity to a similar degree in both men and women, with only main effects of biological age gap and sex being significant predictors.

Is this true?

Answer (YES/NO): NO